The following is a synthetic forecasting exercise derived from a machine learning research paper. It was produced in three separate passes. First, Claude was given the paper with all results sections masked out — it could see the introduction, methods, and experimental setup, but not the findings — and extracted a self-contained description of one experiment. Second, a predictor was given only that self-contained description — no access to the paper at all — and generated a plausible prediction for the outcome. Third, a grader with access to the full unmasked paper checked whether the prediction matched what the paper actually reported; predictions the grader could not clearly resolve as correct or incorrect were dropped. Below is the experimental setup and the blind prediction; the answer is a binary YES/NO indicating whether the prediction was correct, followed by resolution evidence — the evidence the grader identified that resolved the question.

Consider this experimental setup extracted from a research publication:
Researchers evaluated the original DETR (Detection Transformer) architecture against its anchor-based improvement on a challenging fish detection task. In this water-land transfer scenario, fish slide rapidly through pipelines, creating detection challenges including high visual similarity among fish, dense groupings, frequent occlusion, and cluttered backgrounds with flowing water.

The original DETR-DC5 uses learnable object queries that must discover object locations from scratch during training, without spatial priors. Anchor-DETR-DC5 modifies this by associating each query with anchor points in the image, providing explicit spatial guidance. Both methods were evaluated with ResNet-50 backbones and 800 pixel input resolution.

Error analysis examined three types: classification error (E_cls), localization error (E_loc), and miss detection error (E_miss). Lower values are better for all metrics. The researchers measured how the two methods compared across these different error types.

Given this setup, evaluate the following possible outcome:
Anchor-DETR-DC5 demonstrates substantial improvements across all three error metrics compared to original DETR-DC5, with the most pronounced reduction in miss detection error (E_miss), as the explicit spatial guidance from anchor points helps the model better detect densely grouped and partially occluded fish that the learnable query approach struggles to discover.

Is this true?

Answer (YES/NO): NO